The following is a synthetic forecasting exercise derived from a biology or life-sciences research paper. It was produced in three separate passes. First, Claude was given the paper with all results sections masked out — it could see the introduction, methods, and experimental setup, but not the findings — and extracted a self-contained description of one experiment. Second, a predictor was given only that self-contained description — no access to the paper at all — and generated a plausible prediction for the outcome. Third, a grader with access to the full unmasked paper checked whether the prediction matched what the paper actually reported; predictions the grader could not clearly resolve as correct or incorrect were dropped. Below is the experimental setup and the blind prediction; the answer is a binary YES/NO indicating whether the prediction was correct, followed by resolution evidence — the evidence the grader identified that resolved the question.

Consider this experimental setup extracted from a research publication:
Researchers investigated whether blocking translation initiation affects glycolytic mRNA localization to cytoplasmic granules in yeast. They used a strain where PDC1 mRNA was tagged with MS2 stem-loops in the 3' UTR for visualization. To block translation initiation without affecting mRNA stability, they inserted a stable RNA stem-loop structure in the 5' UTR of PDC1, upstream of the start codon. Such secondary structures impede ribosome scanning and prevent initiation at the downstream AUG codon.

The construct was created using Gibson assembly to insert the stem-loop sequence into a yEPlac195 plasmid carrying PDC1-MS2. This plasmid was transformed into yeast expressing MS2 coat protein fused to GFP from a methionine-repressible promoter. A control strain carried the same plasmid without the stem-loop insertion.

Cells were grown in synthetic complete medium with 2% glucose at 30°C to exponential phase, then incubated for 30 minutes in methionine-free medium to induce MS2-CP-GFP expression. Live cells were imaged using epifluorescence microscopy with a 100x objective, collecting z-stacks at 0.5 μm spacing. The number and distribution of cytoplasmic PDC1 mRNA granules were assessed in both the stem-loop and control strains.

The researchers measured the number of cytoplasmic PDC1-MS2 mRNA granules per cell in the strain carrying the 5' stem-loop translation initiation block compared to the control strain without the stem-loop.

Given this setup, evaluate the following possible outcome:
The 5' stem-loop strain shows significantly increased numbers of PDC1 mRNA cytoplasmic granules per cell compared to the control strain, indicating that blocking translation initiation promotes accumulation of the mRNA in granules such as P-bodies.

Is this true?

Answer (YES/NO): NO